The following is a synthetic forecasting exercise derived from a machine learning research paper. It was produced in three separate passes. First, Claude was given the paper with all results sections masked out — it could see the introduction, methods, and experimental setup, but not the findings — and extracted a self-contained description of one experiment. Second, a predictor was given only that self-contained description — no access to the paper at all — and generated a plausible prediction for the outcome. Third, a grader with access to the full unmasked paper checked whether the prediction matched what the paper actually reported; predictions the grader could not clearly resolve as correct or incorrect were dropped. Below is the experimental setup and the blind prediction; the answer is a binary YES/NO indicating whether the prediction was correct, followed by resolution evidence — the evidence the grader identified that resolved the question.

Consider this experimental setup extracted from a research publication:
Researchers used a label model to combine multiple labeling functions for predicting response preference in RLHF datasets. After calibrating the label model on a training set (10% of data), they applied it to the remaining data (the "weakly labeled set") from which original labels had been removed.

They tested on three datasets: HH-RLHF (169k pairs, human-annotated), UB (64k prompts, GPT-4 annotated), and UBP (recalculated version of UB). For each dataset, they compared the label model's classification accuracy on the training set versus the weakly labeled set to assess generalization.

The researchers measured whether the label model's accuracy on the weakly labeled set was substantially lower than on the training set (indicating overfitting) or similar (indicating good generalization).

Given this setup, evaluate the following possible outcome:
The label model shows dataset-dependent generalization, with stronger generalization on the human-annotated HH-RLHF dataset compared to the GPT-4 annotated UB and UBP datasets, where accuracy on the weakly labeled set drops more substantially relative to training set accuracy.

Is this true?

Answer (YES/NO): NO